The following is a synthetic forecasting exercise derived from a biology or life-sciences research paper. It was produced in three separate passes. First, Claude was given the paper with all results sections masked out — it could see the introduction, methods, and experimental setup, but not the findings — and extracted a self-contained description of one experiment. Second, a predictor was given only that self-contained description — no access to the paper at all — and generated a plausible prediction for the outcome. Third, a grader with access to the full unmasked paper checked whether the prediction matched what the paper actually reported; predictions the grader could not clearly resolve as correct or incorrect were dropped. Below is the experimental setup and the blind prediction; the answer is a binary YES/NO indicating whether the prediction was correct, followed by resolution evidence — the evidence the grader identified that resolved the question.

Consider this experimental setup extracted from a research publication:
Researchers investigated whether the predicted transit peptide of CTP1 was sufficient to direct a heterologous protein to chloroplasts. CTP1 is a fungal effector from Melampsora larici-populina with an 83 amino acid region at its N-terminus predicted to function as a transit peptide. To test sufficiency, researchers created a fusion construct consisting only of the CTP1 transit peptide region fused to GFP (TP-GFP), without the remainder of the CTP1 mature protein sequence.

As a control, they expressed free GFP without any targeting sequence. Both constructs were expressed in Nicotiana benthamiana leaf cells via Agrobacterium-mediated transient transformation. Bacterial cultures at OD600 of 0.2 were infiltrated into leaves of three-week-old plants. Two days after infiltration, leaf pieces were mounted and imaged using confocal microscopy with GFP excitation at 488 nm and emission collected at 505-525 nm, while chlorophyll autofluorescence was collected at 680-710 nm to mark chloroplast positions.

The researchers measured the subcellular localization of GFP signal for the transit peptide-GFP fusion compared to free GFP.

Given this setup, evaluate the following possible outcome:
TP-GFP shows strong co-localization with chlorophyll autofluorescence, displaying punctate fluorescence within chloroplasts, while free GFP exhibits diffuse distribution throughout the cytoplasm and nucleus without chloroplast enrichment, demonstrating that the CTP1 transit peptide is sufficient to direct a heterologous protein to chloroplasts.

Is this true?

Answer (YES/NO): NO